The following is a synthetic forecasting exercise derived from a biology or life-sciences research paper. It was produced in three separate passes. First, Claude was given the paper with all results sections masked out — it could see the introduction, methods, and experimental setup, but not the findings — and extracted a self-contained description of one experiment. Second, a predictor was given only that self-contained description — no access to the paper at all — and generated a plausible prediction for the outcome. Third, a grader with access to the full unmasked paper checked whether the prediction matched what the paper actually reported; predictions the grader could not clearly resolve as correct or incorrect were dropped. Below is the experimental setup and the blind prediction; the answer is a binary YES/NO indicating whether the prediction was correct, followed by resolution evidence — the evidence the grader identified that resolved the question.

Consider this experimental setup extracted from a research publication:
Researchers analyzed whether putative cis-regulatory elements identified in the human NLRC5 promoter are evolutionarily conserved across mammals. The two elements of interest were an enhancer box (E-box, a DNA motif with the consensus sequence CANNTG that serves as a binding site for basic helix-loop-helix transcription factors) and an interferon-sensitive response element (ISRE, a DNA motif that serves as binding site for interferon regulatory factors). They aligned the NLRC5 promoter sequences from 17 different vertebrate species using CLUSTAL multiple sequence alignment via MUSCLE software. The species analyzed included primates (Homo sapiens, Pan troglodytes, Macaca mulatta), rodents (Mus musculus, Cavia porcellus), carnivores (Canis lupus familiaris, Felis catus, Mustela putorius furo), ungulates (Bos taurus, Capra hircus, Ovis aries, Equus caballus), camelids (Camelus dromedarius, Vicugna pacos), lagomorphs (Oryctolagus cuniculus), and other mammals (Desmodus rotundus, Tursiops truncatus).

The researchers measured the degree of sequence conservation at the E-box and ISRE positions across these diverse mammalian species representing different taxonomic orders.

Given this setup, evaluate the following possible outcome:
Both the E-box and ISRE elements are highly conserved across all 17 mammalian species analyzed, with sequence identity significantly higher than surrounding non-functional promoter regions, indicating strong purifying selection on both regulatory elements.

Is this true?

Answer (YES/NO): NO